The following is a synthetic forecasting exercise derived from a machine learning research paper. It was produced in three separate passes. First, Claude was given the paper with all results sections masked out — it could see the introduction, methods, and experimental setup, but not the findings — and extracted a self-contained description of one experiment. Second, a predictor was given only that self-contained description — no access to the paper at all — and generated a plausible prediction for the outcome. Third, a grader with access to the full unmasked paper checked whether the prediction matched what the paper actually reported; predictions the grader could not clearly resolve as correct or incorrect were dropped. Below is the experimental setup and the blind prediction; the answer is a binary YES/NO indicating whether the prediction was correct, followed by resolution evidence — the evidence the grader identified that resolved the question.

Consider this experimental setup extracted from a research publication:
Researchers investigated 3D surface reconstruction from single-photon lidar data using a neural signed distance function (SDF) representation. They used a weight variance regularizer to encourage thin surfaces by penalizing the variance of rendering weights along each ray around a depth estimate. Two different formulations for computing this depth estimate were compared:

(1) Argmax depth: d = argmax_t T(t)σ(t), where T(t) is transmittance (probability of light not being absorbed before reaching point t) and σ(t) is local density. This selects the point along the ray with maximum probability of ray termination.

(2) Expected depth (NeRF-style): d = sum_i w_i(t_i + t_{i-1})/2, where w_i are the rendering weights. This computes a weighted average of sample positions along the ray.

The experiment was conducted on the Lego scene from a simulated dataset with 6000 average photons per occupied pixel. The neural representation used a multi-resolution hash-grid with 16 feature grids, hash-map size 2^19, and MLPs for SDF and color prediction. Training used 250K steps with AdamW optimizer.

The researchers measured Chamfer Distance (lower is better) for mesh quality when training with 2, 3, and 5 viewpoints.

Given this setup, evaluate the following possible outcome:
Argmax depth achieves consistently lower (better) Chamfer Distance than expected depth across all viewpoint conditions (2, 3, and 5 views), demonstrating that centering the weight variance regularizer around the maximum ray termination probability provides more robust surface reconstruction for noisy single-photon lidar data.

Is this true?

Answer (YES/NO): YES